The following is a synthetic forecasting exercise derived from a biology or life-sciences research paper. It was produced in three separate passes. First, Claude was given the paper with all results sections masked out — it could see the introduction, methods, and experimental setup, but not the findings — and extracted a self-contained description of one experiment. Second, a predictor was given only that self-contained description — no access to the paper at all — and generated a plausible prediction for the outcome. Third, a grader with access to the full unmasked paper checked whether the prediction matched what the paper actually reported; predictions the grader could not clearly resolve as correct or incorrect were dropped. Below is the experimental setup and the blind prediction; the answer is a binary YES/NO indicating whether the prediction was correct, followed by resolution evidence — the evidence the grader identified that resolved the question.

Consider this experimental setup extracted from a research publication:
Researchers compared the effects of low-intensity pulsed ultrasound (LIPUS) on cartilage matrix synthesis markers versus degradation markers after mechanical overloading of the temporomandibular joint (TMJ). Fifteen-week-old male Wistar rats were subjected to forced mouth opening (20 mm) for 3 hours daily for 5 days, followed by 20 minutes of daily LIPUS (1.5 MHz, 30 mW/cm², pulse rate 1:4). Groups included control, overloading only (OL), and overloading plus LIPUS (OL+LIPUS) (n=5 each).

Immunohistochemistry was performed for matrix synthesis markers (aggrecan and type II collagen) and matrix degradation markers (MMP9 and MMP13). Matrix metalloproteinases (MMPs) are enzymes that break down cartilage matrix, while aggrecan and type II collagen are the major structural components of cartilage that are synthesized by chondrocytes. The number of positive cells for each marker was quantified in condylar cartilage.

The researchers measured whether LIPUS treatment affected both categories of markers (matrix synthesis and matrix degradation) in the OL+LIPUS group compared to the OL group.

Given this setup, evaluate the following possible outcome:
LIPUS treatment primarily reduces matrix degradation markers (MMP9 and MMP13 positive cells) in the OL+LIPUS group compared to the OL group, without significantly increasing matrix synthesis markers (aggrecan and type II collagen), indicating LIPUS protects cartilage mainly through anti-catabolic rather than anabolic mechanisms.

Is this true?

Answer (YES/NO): NO